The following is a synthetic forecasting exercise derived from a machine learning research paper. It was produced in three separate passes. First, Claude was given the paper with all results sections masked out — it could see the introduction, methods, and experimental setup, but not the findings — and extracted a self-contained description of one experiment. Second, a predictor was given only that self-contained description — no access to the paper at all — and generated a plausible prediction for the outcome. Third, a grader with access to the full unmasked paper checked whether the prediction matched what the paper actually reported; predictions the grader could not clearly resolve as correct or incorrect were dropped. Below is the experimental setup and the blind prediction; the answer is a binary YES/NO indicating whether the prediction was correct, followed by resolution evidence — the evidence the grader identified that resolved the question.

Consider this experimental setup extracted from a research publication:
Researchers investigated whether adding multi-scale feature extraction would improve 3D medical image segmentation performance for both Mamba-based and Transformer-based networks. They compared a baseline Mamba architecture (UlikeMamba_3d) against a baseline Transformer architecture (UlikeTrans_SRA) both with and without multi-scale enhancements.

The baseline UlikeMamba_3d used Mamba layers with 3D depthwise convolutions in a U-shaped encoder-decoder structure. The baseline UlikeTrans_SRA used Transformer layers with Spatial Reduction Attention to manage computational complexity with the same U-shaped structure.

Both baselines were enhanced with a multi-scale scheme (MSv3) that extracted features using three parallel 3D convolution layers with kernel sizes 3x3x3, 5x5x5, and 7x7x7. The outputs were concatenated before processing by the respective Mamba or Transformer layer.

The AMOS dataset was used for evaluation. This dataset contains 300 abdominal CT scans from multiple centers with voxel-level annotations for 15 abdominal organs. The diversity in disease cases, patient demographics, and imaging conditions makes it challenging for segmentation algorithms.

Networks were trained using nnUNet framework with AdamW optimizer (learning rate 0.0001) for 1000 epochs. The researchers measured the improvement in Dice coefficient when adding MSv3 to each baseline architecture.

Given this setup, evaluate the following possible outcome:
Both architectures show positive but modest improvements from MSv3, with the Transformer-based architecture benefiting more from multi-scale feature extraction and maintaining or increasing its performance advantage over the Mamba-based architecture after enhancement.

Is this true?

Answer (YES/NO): NO